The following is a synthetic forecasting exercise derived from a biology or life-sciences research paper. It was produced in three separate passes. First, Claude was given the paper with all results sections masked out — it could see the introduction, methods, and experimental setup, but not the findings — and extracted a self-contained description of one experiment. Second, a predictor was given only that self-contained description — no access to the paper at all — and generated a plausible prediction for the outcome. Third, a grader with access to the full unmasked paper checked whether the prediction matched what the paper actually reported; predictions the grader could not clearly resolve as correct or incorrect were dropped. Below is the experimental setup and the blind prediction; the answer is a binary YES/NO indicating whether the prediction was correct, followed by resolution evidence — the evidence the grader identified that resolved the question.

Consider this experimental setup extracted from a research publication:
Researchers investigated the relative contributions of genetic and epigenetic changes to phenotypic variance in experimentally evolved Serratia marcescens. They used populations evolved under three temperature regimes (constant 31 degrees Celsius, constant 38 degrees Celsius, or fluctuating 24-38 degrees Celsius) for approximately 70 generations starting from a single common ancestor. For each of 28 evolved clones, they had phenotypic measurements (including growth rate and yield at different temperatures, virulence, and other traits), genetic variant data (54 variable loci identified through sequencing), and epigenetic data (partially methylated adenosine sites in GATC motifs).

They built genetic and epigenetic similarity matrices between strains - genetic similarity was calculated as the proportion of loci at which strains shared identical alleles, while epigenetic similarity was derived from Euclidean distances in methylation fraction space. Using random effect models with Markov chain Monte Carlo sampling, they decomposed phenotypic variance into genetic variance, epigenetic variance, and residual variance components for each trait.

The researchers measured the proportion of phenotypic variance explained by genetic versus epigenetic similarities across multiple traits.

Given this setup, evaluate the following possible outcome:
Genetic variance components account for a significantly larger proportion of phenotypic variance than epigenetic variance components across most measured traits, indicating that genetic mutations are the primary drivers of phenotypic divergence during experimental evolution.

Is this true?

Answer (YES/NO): NO